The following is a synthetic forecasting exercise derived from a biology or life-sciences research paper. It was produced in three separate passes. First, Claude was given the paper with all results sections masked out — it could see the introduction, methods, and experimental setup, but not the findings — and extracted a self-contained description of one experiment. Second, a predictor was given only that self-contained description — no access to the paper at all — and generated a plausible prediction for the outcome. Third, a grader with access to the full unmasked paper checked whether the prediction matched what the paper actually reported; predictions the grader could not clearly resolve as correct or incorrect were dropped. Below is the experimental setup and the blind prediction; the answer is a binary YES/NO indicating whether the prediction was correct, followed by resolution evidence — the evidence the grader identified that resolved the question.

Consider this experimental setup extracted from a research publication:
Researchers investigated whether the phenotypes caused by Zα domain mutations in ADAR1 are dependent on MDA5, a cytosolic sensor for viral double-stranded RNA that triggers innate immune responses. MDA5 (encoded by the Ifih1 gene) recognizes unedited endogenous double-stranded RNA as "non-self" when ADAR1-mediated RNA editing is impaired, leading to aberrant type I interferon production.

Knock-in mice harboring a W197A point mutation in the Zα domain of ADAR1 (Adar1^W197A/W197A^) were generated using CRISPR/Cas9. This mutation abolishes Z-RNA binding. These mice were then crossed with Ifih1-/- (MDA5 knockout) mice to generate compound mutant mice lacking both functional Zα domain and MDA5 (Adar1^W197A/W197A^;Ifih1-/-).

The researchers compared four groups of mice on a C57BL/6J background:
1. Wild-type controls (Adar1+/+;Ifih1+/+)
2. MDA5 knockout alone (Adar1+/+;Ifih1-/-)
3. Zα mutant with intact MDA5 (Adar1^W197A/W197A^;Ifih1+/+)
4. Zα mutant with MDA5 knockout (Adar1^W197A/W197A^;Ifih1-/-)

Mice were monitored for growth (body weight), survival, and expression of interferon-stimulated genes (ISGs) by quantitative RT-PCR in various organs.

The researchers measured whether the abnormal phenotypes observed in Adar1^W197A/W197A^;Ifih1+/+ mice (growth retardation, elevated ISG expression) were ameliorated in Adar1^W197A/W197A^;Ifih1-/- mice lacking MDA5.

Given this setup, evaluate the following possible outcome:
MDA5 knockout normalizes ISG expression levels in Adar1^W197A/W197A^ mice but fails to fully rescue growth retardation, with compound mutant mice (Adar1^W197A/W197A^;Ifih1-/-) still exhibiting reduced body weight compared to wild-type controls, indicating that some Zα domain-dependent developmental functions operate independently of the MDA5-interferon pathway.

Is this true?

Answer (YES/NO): YES